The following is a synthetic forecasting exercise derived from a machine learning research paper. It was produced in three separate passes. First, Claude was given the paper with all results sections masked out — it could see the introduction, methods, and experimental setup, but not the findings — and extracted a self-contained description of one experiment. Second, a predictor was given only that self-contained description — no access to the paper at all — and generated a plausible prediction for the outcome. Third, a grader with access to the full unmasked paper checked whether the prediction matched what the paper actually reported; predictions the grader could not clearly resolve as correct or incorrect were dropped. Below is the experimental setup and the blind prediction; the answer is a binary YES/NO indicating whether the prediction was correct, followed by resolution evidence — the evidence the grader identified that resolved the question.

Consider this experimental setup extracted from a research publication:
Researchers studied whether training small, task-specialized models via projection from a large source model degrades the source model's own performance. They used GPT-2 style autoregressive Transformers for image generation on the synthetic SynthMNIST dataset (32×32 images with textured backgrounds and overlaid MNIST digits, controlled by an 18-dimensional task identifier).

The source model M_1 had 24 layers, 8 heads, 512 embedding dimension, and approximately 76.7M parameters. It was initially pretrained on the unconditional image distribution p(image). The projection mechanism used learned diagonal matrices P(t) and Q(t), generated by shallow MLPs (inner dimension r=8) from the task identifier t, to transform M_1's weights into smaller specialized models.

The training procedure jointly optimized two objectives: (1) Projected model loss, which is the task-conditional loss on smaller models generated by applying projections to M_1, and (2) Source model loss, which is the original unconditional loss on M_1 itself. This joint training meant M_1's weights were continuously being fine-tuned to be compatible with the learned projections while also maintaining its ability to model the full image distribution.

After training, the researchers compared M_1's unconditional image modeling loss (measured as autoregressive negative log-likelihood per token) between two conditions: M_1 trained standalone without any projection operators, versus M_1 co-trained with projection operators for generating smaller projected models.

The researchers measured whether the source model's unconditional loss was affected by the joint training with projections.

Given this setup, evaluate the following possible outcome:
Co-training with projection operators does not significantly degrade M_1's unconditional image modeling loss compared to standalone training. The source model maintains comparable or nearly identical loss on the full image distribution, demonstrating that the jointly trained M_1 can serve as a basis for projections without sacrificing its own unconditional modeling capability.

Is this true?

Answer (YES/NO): YES